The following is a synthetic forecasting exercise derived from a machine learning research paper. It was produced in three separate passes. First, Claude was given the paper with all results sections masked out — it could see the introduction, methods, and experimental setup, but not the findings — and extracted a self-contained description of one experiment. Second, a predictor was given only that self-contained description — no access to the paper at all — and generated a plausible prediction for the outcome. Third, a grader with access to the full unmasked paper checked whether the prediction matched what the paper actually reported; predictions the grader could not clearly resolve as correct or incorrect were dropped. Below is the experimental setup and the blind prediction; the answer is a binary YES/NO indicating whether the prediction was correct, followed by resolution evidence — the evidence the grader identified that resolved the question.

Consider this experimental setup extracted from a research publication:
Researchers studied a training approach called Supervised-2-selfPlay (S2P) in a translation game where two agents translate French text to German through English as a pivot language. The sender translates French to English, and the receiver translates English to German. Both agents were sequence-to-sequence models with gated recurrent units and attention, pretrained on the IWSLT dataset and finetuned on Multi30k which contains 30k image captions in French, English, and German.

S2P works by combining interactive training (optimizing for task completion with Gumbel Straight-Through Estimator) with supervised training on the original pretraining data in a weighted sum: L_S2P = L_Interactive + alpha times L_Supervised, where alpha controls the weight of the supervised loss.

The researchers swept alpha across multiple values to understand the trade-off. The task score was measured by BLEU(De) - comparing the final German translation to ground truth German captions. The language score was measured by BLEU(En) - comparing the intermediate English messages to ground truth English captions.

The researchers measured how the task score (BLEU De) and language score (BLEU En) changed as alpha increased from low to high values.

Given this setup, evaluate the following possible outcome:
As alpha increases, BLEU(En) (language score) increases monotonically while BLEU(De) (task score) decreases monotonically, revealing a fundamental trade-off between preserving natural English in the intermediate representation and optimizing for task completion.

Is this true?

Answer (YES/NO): YES